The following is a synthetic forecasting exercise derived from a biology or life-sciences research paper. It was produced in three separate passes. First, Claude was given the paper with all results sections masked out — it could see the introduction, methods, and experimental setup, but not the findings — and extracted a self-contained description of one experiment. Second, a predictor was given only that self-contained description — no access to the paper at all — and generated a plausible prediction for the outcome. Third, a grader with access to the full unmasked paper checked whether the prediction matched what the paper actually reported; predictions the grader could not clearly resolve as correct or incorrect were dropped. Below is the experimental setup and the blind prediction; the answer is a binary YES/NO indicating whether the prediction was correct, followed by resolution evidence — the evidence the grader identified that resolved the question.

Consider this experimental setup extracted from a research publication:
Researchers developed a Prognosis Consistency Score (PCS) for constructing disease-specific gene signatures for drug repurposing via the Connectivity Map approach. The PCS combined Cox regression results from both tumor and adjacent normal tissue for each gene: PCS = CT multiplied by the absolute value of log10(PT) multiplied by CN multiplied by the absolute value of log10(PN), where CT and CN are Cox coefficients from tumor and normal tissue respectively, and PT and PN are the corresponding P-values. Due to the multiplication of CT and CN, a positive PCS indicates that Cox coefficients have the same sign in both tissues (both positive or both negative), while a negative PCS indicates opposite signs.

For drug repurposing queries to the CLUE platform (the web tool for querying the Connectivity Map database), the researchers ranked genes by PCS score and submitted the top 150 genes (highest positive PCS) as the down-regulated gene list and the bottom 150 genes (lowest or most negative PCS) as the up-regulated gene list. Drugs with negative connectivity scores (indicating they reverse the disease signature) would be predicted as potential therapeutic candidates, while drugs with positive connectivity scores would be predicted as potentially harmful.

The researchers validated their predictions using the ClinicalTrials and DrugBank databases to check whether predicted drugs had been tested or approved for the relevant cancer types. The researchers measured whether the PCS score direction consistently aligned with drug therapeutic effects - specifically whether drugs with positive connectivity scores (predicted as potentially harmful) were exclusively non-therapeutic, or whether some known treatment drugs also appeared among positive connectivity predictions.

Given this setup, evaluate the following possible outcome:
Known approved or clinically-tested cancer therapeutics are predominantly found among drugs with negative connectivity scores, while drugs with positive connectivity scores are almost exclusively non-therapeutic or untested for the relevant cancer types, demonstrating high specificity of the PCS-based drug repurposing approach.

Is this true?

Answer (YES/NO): NO